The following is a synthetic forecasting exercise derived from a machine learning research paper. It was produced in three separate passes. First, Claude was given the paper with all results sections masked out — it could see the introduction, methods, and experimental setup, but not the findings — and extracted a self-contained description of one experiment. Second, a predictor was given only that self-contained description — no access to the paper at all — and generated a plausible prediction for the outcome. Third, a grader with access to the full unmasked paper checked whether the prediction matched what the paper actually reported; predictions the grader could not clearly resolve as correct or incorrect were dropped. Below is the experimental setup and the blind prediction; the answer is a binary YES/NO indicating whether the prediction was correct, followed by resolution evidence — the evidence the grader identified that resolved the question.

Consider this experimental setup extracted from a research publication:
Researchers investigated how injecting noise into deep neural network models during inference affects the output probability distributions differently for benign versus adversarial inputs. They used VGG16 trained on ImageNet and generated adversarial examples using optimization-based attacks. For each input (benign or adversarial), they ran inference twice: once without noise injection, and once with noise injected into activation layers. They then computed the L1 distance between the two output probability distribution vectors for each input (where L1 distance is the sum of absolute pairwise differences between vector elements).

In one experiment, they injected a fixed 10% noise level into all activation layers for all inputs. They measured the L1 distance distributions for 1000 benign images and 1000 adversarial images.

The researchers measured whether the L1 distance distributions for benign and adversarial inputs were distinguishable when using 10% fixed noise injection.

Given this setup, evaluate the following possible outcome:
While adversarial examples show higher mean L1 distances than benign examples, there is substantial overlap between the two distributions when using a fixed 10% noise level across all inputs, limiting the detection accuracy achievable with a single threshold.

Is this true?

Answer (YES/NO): NO